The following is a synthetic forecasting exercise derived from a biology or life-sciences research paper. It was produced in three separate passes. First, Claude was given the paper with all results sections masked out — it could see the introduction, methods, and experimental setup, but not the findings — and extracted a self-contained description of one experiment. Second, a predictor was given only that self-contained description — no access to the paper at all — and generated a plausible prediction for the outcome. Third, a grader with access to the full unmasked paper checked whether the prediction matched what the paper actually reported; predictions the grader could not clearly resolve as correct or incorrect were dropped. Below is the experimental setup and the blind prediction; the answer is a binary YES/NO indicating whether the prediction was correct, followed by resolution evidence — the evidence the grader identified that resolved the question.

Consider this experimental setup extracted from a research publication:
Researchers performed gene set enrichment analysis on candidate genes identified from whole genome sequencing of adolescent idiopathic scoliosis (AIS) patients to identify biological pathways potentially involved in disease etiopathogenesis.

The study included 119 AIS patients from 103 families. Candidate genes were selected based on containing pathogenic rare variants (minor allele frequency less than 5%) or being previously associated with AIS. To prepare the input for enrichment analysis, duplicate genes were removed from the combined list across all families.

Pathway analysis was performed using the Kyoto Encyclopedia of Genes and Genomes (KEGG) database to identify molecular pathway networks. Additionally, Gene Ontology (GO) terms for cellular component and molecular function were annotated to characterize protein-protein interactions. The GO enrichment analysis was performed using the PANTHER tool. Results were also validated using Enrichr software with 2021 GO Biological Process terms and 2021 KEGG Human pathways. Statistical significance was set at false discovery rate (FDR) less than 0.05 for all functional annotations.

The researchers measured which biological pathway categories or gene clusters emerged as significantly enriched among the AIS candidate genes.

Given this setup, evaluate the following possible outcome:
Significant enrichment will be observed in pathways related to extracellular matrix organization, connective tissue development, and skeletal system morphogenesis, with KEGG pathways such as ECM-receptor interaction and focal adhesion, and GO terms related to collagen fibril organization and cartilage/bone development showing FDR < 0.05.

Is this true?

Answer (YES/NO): NO